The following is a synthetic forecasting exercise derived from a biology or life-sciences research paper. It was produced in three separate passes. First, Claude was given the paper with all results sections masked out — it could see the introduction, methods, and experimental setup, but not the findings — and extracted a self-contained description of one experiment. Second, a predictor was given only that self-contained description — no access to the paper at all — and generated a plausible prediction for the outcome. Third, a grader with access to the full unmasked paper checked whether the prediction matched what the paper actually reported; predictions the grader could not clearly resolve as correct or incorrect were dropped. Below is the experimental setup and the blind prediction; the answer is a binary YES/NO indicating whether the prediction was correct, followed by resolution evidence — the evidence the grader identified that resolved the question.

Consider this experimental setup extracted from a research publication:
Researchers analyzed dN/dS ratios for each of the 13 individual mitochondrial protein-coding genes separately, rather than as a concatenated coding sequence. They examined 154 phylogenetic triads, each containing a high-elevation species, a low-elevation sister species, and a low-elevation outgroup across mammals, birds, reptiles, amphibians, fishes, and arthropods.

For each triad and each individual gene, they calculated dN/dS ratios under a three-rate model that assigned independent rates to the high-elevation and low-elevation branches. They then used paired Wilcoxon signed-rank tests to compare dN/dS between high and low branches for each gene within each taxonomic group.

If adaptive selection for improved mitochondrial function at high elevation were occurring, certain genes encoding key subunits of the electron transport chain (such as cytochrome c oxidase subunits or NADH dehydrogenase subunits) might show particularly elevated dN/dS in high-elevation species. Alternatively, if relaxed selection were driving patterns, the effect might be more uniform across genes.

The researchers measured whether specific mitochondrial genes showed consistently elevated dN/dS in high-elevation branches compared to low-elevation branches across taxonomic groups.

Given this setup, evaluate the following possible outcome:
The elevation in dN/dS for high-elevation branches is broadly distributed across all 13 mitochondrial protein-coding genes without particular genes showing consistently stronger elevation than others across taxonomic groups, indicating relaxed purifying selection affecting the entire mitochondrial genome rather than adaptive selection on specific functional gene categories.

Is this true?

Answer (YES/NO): YES